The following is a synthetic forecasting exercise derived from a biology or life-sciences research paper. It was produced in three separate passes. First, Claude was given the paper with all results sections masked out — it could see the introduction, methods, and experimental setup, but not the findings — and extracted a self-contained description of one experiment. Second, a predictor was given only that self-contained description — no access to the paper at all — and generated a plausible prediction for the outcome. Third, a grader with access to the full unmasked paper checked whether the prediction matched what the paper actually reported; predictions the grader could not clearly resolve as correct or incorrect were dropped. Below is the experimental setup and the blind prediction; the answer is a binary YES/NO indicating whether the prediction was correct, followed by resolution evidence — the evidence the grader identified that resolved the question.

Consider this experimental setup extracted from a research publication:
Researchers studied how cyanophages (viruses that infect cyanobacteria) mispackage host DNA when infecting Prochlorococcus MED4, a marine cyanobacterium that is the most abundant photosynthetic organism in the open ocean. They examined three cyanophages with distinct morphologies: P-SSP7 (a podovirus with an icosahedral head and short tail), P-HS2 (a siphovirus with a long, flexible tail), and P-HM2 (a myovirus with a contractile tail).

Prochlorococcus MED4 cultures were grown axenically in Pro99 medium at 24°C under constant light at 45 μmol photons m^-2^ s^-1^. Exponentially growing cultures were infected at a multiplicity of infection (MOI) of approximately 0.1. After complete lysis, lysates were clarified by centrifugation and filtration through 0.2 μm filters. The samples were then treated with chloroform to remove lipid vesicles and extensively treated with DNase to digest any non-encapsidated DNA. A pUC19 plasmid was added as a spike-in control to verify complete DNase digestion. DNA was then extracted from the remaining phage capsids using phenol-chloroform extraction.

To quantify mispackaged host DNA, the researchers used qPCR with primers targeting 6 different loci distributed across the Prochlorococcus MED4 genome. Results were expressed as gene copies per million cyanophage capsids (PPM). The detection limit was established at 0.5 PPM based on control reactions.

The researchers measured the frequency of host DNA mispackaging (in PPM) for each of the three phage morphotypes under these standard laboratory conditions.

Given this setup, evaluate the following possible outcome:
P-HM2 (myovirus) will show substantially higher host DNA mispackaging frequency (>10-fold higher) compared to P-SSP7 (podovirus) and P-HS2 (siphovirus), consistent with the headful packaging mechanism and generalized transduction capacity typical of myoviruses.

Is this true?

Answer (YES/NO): NO